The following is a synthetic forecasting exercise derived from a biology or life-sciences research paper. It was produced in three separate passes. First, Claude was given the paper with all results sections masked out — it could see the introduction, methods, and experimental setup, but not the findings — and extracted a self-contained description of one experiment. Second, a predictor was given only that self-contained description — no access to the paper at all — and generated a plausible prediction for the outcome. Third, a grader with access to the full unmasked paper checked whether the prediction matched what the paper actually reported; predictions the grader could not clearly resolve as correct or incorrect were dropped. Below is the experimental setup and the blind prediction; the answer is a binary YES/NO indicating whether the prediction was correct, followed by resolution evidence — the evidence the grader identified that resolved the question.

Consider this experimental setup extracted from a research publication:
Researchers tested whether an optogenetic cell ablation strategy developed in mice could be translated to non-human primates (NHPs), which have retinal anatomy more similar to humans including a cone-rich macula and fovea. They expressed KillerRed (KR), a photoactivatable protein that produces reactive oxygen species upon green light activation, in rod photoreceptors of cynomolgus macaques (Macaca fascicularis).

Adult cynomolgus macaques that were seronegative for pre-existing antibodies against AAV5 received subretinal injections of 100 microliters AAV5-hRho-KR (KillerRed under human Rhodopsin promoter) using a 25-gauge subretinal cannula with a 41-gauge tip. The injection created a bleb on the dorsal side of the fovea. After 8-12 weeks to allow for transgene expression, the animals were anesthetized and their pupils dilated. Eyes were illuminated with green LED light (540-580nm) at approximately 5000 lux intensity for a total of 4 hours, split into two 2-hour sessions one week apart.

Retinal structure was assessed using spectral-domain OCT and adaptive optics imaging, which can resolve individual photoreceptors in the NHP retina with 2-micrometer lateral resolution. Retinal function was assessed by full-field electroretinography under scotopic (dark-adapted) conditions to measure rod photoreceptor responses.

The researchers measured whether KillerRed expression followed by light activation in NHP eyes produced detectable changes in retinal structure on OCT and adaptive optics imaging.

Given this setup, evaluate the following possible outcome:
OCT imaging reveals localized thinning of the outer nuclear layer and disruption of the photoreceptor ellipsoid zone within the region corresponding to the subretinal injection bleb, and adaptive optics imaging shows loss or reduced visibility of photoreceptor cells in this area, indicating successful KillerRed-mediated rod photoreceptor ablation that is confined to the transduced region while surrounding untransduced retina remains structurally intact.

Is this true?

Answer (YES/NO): YES